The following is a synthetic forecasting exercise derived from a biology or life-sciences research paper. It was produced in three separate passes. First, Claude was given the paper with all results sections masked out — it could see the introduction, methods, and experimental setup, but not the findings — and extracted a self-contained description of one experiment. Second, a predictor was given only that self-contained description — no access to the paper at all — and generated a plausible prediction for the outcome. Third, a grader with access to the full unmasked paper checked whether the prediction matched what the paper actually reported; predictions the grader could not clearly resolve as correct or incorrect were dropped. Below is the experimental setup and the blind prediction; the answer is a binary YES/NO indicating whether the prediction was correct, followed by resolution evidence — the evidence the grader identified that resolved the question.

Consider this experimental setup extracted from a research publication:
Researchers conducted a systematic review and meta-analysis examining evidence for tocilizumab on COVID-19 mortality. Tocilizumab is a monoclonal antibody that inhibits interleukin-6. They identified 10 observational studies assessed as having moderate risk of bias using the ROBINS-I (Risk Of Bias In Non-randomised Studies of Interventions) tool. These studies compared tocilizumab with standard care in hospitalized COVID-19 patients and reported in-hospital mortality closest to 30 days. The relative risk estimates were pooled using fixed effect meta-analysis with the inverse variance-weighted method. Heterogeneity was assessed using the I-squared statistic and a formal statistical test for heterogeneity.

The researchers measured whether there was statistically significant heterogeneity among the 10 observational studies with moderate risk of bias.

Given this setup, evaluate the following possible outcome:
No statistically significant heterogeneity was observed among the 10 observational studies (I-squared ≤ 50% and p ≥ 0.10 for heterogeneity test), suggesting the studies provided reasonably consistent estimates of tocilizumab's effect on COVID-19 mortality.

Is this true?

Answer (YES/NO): NO